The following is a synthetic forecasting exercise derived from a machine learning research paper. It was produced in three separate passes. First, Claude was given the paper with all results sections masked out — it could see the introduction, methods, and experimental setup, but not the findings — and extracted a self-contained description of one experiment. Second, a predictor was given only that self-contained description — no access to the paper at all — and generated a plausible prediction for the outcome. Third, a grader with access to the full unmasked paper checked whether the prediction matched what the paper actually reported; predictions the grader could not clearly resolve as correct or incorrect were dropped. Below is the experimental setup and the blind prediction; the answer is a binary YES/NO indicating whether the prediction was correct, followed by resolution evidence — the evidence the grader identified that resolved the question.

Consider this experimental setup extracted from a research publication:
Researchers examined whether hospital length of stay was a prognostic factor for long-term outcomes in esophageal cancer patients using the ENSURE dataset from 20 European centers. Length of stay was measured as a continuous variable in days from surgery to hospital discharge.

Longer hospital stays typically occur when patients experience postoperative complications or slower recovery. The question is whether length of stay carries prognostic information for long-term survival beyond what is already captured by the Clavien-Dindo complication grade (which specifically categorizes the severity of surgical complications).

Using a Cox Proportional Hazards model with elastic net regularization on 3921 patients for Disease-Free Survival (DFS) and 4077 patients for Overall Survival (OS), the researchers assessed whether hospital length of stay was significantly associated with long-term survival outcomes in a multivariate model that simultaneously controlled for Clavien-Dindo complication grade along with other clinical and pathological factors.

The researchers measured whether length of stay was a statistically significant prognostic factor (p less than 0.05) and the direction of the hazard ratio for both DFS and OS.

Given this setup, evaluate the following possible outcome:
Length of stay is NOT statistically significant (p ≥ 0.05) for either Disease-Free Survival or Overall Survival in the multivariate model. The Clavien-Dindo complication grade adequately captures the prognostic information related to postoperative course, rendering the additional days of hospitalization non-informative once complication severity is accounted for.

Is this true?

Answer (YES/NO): NO